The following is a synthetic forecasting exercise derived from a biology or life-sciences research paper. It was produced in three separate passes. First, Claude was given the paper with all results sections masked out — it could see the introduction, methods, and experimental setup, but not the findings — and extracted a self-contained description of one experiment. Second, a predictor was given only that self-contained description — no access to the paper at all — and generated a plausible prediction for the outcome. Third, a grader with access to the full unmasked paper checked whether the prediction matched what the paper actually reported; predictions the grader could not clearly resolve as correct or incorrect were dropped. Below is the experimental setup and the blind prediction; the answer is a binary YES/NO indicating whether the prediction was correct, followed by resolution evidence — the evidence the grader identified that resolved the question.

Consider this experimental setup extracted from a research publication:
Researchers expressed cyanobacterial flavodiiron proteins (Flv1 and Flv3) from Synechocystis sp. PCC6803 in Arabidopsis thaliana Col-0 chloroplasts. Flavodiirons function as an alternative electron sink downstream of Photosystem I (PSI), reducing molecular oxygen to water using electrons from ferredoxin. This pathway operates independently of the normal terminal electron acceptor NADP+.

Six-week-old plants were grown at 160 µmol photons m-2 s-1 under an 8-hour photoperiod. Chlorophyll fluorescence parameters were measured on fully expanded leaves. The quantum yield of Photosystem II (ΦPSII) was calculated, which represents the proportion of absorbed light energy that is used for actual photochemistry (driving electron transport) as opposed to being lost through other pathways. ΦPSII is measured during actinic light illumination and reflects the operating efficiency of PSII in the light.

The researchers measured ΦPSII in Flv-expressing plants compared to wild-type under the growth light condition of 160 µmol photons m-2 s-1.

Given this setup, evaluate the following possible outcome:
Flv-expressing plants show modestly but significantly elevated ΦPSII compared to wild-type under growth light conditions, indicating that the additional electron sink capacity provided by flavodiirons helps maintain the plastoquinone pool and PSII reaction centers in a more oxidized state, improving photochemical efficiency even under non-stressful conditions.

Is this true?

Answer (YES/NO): YES